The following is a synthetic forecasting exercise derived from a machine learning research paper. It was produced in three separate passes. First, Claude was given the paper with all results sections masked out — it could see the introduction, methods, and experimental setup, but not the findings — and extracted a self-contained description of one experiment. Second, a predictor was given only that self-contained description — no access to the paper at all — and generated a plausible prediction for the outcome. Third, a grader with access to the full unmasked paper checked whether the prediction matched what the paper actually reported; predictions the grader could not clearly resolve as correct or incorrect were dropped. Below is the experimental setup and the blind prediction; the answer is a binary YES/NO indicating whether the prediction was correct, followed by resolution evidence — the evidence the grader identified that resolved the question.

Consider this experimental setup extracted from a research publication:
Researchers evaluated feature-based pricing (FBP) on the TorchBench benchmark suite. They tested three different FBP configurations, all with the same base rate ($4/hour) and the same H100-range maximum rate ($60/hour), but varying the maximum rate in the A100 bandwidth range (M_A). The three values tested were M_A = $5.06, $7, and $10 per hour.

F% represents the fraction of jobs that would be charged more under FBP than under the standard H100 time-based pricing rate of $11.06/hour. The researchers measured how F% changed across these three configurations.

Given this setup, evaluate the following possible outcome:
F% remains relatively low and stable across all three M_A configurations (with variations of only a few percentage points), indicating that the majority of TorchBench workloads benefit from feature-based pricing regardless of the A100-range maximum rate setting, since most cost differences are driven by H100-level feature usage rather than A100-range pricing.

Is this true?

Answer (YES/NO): NO